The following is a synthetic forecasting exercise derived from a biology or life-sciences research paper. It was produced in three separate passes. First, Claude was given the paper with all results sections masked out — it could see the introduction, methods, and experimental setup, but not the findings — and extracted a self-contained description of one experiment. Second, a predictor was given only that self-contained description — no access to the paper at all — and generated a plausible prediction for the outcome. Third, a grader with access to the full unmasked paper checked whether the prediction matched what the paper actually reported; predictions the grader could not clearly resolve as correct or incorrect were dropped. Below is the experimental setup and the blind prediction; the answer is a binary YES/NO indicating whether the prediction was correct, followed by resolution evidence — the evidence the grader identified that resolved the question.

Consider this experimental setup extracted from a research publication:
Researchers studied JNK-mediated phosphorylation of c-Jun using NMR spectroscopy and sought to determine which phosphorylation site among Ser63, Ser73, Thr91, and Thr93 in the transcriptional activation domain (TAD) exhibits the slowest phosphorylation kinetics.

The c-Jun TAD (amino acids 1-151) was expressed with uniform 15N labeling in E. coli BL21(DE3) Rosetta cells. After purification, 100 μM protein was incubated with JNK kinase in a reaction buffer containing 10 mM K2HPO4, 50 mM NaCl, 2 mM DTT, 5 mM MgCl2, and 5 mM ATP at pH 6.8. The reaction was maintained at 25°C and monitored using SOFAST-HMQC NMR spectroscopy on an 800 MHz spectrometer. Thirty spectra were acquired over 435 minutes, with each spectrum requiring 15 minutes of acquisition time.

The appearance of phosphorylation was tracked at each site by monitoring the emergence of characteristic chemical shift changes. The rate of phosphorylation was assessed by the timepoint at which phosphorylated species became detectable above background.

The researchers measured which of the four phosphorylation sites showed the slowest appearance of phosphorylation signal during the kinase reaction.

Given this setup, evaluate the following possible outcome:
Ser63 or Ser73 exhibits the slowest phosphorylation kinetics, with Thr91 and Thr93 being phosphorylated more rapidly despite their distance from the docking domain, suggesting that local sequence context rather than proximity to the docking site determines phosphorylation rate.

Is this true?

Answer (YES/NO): NO